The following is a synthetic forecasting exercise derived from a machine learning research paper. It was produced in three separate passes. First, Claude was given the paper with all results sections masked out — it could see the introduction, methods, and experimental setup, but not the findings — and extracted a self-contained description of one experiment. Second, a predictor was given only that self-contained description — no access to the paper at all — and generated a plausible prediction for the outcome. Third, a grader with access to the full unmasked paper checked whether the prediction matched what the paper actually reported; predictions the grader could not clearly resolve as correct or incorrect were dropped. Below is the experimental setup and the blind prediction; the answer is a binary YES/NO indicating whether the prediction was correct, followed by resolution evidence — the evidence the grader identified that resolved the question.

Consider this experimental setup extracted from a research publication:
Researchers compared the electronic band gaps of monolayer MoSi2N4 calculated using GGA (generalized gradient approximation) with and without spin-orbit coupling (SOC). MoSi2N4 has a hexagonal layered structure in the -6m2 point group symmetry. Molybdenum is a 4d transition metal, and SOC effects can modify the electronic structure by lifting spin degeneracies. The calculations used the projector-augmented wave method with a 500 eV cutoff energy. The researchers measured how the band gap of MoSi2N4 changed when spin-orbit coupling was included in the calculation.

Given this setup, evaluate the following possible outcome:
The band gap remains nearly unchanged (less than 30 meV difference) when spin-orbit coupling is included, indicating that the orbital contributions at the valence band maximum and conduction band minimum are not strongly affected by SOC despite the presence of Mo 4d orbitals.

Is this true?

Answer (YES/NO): YES